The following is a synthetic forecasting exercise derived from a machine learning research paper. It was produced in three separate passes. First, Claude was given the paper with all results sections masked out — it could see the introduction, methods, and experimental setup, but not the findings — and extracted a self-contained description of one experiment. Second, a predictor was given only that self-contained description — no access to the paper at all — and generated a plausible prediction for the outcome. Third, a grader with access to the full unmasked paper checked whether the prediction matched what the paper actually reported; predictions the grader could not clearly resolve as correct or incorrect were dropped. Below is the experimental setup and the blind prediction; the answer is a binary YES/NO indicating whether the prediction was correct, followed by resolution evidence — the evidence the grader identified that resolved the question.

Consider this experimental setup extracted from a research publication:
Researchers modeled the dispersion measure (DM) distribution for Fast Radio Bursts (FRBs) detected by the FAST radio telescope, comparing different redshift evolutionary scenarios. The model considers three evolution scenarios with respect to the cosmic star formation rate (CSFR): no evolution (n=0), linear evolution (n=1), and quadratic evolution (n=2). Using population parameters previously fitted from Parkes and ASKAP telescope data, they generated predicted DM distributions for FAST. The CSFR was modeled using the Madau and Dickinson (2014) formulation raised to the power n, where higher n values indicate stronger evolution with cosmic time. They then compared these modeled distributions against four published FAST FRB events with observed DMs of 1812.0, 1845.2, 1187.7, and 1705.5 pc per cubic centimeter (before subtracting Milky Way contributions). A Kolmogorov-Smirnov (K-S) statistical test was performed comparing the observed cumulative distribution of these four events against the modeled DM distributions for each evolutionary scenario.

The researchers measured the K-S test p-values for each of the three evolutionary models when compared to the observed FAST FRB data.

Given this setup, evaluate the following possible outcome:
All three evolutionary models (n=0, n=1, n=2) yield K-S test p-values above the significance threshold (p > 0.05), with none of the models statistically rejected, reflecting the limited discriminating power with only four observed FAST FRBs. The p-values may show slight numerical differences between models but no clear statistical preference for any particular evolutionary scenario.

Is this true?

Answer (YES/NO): YES